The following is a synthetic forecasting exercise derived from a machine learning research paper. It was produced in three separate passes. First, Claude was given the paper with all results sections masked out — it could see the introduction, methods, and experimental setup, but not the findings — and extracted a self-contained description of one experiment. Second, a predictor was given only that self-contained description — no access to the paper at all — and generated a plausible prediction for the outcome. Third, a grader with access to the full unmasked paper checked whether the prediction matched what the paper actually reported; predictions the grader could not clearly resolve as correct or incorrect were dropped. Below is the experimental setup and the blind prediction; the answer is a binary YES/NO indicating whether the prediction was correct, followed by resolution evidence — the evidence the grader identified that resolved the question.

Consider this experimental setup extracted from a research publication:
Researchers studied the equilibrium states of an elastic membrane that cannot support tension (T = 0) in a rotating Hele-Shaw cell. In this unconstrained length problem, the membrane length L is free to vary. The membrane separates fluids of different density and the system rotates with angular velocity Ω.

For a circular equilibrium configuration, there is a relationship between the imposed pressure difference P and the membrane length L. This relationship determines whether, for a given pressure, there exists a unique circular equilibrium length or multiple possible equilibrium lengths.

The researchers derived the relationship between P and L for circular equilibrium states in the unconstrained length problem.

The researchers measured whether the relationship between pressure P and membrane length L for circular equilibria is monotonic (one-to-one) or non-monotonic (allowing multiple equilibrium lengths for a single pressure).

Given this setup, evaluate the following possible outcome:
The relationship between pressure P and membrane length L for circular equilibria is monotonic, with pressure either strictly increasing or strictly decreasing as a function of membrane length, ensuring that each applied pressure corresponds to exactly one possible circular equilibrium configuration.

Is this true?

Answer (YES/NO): YES